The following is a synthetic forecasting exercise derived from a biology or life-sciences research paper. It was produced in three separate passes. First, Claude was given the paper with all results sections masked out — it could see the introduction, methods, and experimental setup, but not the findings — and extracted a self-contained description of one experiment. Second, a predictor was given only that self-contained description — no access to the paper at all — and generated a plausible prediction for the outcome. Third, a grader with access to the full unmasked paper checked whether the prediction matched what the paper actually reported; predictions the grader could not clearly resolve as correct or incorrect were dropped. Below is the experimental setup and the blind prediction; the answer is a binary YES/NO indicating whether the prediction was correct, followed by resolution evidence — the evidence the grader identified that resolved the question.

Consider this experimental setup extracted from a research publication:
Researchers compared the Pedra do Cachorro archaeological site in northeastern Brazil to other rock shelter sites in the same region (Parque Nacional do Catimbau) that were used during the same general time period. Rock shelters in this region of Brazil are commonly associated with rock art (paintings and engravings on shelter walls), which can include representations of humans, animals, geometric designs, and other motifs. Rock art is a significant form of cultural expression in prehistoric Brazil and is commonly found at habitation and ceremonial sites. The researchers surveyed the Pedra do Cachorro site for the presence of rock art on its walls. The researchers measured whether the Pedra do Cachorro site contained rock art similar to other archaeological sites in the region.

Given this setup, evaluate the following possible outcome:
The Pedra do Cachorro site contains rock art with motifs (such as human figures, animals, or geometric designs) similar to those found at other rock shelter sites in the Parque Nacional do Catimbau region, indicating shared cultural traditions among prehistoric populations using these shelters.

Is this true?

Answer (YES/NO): NO